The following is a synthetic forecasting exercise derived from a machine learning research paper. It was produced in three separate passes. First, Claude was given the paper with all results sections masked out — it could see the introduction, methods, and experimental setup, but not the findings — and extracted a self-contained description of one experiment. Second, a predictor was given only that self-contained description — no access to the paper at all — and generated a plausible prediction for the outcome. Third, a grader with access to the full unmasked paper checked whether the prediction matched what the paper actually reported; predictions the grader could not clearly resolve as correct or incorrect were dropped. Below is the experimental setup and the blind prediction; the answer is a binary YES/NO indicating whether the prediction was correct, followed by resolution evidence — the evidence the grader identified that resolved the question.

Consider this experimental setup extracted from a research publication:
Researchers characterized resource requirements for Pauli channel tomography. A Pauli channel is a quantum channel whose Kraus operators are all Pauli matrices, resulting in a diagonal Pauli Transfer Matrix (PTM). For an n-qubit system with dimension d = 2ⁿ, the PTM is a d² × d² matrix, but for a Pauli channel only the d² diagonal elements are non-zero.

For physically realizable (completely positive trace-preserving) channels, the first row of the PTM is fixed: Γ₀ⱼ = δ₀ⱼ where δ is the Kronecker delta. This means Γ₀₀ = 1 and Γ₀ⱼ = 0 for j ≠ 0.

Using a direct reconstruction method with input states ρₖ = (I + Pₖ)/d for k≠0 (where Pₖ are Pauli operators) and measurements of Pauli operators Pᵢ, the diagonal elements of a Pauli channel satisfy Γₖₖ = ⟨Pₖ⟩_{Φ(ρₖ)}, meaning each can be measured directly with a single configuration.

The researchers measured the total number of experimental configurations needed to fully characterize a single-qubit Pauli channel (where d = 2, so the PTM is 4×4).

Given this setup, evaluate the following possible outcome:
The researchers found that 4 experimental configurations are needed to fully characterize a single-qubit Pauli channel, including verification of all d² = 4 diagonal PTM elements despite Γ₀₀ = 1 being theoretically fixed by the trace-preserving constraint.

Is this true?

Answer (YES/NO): NO